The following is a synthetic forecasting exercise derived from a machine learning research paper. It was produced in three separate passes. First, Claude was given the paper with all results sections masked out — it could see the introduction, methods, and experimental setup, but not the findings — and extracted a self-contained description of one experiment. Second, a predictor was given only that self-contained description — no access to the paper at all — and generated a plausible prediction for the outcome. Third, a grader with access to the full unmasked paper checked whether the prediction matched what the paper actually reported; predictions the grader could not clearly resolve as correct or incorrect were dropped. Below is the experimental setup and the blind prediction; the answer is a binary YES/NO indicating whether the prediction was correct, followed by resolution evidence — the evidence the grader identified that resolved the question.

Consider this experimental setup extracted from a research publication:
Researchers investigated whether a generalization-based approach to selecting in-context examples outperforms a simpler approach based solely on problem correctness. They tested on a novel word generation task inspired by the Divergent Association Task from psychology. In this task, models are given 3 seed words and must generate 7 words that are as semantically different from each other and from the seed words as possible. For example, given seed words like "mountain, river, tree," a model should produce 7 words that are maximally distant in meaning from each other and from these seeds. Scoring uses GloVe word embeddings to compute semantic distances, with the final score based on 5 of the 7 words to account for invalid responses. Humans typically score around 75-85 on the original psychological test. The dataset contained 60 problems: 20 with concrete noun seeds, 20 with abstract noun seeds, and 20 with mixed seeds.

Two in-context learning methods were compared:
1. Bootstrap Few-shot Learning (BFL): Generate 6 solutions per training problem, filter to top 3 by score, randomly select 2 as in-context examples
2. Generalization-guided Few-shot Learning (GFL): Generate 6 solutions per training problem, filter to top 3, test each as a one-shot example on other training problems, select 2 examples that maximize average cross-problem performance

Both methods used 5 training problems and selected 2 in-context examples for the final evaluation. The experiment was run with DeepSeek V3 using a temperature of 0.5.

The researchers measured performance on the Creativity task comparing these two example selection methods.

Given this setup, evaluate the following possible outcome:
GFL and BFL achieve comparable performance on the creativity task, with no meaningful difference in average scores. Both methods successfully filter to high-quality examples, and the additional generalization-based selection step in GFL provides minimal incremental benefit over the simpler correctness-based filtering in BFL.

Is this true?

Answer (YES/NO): NO